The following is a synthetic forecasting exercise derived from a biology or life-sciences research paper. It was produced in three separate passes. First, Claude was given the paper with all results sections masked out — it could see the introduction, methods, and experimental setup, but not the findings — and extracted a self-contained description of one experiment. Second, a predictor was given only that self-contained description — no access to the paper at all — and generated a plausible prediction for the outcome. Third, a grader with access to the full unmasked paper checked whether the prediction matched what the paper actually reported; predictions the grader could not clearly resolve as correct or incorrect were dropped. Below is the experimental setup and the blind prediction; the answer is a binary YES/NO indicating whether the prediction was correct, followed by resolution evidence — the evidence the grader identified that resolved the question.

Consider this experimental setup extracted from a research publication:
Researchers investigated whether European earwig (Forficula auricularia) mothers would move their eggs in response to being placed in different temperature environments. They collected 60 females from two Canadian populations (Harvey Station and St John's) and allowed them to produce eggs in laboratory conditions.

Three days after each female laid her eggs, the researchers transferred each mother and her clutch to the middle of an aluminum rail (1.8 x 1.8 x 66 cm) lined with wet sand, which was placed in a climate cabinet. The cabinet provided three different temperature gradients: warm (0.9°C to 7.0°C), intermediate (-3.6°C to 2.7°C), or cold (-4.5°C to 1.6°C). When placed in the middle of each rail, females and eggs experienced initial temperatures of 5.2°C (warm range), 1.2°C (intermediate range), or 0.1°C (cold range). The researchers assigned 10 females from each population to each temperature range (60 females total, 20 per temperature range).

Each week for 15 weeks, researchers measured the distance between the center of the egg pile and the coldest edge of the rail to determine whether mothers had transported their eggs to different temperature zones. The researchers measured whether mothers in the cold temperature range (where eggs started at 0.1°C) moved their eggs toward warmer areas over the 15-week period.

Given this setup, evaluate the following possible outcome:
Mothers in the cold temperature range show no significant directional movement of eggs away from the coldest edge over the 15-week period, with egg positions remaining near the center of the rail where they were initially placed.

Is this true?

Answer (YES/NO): NO